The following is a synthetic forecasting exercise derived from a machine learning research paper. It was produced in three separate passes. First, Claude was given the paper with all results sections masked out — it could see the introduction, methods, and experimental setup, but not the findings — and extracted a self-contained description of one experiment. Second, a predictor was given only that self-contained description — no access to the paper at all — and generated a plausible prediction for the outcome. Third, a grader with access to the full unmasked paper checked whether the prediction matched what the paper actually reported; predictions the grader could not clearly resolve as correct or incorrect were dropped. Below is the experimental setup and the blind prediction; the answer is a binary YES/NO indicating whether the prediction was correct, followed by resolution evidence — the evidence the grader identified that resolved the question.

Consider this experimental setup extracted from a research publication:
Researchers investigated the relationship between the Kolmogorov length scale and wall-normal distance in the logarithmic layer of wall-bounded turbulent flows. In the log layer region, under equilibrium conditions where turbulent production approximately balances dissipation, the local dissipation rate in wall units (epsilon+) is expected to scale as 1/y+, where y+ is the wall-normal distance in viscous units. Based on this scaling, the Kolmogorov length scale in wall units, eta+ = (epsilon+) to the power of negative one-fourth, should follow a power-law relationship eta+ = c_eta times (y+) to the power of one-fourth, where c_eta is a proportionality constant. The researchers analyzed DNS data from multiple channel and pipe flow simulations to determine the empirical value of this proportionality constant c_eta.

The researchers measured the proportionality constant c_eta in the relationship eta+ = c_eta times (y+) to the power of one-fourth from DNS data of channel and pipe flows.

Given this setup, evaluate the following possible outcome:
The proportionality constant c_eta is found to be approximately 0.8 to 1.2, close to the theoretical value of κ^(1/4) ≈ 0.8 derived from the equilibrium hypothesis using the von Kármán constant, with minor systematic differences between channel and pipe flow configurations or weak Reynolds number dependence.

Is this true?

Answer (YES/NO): NO